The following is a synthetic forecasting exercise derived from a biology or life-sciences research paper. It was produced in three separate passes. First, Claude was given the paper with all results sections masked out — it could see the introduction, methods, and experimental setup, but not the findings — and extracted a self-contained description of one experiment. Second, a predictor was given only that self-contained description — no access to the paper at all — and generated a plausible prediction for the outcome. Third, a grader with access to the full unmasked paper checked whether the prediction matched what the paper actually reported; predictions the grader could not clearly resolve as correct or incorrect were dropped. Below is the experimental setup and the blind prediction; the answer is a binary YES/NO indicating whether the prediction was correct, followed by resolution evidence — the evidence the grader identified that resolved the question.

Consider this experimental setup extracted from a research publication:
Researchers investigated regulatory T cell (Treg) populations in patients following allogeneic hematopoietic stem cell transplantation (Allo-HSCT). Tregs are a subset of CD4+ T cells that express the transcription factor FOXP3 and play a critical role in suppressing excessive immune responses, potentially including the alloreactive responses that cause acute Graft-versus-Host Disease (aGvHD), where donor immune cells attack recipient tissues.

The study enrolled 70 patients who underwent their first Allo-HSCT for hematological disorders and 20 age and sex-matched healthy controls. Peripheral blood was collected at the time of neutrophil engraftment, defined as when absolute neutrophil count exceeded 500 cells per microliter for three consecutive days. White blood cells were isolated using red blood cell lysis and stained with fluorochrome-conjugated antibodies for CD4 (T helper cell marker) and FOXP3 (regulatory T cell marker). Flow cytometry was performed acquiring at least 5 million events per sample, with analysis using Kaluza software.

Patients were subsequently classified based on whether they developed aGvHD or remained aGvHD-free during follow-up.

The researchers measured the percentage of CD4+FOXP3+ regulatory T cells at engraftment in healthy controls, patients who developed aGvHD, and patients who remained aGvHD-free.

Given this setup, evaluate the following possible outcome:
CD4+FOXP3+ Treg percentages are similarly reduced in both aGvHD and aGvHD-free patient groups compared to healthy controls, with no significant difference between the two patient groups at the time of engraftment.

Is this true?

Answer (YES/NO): NO